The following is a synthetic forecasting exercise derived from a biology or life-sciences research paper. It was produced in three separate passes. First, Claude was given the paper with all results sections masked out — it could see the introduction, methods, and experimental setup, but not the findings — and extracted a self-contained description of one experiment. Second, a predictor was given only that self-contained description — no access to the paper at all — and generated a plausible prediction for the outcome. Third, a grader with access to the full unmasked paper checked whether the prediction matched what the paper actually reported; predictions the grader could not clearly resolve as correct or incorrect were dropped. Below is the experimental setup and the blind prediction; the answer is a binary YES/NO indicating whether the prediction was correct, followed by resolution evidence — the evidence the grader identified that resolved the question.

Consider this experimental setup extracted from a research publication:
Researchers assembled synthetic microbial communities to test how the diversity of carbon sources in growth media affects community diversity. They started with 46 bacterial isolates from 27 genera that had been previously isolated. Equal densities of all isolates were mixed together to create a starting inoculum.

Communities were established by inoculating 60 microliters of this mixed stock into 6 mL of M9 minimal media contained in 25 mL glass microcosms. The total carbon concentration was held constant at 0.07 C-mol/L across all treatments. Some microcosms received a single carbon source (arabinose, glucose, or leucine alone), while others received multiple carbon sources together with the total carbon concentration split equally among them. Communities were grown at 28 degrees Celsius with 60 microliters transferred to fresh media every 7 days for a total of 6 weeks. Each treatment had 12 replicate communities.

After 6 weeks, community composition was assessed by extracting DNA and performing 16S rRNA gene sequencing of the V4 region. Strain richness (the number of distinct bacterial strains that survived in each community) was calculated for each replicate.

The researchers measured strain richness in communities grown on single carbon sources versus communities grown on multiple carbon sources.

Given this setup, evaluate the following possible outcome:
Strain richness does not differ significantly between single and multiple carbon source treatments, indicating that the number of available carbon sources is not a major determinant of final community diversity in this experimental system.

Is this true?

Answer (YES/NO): YES